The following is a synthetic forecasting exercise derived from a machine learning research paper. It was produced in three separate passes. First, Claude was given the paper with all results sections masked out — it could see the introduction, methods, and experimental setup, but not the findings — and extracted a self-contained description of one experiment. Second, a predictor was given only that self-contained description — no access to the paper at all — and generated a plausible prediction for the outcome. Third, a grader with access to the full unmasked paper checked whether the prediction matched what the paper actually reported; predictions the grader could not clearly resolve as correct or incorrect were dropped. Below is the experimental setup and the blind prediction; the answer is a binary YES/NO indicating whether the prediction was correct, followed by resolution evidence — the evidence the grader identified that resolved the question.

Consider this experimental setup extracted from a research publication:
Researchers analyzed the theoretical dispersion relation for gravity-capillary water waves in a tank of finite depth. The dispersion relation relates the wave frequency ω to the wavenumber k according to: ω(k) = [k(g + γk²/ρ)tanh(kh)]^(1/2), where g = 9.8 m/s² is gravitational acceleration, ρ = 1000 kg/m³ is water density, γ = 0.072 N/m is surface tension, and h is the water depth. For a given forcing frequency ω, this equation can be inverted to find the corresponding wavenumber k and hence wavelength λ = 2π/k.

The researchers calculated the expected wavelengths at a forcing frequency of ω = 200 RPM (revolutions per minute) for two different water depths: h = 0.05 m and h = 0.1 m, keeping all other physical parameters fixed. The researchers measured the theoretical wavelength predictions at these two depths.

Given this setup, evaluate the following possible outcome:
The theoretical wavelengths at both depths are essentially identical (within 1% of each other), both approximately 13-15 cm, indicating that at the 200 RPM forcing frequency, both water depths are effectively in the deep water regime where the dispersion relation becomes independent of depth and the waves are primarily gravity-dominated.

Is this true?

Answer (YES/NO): NO